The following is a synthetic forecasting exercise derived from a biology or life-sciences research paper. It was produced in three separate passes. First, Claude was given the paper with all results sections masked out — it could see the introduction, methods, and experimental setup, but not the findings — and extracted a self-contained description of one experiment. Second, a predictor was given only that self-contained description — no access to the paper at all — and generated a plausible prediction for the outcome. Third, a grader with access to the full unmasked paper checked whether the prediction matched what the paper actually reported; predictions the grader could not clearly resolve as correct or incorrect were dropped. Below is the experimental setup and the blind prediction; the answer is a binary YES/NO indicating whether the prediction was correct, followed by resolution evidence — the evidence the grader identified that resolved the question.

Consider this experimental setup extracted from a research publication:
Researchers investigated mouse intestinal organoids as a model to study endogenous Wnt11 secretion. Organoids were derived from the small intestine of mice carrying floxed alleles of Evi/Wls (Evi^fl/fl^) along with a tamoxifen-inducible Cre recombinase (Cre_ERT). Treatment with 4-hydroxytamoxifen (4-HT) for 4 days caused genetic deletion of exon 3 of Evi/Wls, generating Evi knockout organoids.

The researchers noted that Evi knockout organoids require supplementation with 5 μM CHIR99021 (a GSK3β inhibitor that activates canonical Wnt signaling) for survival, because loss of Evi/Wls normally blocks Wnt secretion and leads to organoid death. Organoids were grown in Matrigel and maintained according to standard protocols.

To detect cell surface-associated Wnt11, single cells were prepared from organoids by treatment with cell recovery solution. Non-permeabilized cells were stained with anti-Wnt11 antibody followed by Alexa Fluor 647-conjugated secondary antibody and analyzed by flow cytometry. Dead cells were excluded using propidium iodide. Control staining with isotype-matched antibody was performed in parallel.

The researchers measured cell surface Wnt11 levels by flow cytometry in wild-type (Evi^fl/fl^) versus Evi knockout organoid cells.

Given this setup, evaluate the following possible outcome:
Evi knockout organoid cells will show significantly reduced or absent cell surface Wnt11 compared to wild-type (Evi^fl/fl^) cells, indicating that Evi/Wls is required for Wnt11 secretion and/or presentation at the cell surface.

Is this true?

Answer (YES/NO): NO